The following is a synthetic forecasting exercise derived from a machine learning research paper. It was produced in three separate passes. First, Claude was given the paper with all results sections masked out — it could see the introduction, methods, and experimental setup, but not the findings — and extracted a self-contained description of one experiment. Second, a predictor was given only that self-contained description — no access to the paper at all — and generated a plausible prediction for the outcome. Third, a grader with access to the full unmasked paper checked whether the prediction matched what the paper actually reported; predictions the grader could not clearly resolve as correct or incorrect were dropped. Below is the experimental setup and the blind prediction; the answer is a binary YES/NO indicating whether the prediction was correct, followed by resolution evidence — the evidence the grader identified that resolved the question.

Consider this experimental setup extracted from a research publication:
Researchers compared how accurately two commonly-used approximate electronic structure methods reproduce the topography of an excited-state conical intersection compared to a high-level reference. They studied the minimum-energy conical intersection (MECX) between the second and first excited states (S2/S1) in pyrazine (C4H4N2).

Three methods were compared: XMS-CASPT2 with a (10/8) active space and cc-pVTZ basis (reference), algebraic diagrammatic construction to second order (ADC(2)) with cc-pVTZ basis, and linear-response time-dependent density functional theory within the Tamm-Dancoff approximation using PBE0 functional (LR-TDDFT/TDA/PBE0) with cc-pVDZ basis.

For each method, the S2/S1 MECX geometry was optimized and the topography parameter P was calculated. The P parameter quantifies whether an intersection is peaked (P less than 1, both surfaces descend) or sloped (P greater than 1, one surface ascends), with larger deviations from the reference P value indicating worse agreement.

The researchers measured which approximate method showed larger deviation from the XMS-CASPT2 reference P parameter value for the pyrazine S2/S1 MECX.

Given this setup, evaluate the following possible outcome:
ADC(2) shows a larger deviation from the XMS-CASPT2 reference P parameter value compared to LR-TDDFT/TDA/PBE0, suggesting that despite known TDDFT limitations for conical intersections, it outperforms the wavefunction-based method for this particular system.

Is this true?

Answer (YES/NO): YES